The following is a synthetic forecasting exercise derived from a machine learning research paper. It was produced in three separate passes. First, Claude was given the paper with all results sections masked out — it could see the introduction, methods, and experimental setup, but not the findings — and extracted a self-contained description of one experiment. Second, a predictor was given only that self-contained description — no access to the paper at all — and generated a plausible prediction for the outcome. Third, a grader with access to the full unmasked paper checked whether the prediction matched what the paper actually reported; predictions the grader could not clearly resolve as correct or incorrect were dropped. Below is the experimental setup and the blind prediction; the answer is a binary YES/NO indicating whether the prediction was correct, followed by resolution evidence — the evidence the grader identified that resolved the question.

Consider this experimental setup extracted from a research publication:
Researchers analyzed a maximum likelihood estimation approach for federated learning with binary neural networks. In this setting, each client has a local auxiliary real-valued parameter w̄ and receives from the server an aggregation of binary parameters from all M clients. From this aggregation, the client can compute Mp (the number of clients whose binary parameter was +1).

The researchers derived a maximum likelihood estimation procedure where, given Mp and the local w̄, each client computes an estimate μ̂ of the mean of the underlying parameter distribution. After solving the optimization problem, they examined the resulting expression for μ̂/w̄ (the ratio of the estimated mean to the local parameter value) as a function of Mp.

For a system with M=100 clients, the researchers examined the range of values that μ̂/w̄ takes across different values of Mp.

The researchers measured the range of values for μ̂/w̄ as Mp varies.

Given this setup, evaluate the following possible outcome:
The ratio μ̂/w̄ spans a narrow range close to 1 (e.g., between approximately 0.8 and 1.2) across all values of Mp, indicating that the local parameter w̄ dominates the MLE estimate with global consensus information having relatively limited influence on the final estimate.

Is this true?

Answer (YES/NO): NO